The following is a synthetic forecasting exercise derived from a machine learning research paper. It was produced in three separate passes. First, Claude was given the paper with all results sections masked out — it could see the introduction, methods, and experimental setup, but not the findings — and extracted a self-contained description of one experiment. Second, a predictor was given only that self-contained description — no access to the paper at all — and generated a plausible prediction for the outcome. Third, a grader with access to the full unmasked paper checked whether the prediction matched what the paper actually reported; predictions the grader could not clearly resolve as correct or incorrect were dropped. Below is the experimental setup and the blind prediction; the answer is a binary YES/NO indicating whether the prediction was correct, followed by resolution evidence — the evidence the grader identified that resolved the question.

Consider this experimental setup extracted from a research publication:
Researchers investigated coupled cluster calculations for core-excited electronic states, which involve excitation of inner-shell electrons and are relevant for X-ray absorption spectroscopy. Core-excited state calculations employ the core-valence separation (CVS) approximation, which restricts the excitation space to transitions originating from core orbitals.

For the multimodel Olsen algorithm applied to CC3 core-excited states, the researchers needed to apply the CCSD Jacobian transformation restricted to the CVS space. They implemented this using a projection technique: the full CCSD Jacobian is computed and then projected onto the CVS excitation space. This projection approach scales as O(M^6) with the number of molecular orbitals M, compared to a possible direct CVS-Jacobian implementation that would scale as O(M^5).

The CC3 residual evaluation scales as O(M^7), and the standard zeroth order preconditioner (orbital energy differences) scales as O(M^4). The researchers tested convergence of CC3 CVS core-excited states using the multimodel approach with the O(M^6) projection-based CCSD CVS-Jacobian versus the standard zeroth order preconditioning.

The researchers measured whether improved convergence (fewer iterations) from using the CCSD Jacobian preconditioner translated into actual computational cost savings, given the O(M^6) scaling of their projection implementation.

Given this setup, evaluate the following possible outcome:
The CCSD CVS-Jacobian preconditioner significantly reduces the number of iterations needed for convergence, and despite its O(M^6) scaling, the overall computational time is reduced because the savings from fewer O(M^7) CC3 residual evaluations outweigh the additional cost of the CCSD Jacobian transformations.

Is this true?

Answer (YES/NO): NO